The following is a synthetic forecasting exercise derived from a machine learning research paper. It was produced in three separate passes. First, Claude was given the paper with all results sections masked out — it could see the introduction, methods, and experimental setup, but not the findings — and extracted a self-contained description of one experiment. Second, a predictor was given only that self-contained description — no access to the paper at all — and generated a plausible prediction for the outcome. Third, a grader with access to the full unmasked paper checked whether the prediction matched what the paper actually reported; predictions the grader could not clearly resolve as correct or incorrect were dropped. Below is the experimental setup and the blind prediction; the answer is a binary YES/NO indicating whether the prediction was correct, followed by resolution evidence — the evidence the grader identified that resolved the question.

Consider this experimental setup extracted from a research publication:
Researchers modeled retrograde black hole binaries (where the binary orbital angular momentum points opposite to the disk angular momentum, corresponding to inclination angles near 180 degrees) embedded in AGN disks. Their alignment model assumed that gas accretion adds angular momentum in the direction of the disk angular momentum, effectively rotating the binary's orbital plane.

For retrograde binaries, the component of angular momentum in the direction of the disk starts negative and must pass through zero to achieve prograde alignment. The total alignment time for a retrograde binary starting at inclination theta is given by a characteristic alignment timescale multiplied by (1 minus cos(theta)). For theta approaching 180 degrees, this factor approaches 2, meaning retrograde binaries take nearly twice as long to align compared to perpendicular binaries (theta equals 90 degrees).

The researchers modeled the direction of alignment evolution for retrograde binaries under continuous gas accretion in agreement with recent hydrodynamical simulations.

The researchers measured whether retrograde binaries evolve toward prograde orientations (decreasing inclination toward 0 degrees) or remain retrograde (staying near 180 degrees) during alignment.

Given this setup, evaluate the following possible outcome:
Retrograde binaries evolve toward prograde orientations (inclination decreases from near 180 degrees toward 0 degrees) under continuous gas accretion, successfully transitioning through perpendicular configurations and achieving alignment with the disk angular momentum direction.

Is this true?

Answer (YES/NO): YES